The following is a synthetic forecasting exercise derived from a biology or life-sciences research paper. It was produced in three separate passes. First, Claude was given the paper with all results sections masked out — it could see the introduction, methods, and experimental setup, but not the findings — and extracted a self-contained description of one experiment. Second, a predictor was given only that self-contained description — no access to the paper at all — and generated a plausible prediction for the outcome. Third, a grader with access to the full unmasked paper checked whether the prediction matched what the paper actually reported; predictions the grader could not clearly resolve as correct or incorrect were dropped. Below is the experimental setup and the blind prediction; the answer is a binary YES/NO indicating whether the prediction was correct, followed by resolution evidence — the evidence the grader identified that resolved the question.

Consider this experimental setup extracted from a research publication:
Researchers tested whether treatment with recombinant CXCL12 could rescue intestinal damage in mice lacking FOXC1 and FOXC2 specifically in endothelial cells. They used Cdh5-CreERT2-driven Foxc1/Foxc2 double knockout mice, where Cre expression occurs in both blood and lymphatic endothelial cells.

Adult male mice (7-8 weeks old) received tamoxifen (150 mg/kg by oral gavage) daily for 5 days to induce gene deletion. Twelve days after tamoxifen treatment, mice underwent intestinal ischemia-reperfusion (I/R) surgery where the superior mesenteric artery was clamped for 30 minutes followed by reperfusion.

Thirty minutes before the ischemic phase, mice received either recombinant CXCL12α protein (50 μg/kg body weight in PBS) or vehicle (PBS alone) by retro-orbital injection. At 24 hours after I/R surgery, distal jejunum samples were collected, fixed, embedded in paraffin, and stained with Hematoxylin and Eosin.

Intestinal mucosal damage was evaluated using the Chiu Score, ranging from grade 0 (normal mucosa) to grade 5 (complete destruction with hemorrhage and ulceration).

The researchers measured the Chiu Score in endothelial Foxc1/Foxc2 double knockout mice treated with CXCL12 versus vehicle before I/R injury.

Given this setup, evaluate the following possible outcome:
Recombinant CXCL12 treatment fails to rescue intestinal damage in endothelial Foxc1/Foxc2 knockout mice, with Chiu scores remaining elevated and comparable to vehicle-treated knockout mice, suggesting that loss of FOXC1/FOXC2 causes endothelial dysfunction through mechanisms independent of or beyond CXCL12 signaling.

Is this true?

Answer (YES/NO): NO